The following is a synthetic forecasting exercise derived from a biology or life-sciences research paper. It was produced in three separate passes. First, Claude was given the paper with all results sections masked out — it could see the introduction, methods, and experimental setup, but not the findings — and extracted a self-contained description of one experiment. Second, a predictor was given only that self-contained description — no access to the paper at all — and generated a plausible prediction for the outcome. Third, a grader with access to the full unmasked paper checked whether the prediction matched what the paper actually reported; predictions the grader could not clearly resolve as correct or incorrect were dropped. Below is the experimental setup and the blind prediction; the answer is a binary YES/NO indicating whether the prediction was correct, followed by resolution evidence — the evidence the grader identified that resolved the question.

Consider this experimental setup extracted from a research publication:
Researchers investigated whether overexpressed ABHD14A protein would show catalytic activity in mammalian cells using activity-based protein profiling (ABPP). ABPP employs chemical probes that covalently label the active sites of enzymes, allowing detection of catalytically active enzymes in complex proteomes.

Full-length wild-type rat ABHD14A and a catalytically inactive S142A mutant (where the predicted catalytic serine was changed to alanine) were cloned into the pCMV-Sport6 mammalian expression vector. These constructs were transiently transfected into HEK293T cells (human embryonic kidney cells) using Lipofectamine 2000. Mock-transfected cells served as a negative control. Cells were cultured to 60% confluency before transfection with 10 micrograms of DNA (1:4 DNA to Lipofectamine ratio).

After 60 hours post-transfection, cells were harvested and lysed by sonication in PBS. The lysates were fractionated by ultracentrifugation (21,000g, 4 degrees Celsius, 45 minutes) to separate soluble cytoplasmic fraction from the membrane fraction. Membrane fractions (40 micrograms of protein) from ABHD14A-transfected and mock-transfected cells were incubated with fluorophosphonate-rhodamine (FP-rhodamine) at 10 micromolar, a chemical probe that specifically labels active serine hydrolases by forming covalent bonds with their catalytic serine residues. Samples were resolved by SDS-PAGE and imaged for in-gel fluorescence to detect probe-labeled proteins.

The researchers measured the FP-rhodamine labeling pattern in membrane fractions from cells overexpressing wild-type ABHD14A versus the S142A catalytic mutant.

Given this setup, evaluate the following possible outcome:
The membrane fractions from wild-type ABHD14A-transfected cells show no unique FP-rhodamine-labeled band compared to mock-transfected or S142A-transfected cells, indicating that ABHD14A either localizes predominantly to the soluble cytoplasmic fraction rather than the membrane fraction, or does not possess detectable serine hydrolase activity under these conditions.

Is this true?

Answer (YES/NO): NO